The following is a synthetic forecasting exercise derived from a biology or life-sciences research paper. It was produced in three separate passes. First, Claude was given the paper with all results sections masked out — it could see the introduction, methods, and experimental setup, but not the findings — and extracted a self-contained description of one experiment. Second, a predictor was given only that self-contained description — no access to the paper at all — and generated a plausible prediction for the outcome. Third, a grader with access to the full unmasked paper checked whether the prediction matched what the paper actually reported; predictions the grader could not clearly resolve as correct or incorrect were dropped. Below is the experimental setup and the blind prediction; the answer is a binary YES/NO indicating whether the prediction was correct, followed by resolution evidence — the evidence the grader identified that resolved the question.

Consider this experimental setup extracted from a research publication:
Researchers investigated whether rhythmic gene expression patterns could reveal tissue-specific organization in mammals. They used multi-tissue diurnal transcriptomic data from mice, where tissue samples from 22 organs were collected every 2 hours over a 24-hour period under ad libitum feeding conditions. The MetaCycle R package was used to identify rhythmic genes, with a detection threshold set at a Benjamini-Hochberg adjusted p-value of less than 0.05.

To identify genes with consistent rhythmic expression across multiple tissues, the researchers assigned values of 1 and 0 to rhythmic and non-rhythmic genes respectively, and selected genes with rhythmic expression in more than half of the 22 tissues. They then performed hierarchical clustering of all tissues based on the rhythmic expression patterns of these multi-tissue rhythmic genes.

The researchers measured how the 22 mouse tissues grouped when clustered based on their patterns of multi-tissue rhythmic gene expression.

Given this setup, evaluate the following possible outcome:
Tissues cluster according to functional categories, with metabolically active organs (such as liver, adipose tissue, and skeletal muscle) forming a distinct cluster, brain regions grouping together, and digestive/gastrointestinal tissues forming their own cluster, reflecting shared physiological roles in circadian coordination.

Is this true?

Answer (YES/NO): NO